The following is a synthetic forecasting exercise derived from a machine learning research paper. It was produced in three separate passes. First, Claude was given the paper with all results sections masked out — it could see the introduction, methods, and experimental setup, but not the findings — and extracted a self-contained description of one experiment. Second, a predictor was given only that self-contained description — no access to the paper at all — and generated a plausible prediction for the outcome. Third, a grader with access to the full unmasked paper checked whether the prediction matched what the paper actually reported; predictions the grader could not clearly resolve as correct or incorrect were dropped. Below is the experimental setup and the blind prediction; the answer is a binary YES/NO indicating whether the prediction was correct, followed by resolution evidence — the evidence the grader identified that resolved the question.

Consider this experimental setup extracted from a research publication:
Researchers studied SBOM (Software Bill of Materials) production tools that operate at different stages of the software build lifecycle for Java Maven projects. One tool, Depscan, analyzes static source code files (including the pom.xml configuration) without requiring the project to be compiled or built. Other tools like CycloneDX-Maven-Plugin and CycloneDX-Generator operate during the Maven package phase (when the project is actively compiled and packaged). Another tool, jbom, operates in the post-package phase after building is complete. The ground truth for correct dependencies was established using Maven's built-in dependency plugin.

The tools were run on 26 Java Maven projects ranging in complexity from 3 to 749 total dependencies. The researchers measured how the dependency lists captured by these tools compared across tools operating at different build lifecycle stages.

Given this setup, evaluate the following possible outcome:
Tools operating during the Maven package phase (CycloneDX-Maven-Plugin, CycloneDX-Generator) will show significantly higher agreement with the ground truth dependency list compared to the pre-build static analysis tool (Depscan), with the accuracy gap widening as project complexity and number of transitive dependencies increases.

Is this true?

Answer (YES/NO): NO